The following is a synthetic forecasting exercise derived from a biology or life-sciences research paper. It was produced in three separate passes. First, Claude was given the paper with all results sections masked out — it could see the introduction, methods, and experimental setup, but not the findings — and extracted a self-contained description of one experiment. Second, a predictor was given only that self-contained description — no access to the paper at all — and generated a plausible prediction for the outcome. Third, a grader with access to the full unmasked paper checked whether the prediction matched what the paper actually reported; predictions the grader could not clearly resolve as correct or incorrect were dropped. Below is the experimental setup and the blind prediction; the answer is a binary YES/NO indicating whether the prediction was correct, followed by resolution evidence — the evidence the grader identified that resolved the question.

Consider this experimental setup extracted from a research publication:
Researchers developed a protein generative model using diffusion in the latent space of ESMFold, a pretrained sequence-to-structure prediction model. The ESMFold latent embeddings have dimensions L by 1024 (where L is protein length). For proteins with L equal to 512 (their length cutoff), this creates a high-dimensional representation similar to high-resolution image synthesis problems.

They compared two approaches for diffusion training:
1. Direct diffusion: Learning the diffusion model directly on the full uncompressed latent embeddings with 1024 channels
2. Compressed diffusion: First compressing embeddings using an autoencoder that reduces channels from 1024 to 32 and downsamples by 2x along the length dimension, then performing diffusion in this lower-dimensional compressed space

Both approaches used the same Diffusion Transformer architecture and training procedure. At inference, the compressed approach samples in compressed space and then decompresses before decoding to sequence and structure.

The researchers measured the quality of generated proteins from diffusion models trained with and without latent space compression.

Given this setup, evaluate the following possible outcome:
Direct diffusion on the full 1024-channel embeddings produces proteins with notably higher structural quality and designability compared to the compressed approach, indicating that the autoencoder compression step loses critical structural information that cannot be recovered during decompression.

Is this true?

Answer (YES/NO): NO